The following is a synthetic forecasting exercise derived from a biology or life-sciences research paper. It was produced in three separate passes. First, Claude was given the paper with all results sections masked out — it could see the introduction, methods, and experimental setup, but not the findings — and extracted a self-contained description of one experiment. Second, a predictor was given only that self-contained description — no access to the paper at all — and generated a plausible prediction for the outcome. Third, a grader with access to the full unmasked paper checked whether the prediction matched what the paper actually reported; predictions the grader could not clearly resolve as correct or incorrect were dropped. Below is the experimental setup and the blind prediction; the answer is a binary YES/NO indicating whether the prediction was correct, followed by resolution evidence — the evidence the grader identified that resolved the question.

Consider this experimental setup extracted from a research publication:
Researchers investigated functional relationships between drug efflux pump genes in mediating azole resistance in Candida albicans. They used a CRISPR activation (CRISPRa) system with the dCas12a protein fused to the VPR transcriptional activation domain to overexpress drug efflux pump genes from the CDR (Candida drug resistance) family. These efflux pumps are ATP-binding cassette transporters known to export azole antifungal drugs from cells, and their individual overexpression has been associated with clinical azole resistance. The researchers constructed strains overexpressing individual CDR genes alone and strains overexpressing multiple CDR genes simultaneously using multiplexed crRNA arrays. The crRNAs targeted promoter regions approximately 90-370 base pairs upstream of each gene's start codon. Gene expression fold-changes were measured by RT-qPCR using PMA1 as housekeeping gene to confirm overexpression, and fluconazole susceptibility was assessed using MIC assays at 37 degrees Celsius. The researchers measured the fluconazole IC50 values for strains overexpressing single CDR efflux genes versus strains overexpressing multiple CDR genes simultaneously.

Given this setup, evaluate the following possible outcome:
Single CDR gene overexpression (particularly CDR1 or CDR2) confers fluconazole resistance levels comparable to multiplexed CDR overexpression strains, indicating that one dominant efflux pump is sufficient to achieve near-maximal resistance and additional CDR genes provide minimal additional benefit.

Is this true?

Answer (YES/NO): YES